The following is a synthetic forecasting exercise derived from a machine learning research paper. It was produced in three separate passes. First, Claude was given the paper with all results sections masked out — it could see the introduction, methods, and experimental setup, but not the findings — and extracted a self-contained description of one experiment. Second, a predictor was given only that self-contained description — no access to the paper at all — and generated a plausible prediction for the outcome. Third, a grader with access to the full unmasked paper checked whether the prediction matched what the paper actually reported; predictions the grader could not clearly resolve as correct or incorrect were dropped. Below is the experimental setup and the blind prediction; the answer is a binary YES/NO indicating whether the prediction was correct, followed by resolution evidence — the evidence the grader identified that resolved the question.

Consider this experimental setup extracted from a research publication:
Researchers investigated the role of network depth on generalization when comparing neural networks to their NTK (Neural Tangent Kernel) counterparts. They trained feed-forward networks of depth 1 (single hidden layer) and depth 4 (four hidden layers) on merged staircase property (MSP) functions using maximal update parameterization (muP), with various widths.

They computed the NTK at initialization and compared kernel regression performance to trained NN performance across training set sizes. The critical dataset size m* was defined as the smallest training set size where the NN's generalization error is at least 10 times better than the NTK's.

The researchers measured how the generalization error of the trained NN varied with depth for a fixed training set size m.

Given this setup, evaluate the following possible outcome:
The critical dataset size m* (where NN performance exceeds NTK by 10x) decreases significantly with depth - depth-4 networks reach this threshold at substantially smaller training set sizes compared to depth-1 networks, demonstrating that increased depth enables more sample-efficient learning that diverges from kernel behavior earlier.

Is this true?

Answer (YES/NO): NO